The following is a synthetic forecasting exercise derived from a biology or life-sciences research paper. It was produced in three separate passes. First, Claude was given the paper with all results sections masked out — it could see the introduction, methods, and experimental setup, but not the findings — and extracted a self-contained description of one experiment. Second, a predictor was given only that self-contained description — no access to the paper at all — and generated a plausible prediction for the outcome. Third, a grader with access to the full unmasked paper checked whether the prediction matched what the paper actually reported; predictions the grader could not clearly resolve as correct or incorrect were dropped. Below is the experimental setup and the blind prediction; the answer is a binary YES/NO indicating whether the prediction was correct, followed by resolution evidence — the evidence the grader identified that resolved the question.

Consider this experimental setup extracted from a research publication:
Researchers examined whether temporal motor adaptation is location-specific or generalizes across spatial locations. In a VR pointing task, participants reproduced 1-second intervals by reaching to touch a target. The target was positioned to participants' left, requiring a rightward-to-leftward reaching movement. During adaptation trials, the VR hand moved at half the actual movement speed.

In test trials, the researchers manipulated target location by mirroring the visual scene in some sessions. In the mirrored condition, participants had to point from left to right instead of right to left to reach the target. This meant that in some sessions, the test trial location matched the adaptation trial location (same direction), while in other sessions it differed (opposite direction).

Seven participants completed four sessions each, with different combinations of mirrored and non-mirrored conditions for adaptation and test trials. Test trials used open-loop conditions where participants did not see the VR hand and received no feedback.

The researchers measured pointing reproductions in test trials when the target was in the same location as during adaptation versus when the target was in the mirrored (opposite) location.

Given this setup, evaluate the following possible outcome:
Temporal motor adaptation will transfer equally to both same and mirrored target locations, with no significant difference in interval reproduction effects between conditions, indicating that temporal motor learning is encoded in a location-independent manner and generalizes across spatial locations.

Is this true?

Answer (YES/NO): YES